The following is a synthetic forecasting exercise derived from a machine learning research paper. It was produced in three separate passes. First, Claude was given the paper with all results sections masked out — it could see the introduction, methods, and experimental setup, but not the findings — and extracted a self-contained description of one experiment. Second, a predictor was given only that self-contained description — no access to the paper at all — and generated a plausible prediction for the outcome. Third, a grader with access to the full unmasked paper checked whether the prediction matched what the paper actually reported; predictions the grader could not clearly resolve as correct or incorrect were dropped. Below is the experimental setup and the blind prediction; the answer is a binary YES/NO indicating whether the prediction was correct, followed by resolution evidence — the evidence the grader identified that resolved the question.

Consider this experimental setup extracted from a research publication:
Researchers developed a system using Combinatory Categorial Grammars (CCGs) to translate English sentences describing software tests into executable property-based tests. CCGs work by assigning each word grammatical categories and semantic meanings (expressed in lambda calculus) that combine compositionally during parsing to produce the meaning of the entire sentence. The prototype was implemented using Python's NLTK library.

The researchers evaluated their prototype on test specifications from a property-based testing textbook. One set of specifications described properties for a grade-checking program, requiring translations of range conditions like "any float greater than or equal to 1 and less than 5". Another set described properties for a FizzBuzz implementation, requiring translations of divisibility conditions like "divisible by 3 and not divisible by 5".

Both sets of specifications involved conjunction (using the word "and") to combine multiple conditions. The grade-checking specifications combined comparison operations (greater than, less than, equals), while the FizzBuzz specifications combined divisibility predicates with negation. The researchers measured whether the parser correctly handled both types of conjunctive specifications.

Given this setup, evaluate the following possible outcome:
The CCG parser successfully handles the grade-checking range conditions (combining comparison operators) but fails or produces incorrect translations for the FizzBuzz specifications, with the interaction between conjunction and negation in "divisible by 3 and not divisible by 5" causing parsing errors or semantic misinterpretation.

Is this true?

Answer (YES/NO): NO